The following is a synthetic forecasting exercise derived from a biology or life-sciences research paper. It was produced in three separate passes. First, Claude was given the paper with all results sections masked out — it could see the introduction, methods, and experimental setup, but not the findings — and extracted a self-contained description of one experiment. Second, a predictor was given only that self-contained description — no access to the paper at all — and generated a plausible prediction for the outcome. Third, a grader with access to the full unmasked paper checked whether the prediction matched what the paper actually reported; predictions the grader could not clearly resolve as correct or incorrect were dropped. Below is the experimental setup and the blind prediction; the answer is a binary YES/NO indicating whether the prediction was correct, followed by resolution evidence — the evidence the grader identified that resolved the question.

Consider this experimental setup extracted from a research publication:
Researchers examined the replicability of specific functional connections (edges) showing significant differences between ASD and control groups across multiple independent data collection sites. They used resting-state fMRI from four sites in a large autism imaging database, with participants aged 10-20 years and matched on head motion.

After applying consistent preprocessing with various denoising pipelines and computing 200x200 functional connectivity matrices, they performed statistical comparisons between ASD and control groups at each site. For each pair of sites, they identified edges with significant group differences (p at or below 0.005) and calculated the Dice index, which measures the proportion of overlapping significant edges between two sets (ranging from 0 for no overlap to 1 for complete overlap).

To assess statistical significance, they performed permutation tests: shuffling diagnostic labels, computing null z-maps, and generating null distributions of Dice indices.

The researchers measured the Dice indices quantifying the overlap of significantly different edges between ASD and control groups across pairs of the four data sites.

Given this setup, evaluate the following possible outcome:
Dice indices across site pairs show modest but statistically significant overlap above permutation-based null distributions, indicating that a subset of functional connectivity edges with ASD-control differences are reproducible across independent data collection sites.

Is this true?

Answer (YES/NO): NO